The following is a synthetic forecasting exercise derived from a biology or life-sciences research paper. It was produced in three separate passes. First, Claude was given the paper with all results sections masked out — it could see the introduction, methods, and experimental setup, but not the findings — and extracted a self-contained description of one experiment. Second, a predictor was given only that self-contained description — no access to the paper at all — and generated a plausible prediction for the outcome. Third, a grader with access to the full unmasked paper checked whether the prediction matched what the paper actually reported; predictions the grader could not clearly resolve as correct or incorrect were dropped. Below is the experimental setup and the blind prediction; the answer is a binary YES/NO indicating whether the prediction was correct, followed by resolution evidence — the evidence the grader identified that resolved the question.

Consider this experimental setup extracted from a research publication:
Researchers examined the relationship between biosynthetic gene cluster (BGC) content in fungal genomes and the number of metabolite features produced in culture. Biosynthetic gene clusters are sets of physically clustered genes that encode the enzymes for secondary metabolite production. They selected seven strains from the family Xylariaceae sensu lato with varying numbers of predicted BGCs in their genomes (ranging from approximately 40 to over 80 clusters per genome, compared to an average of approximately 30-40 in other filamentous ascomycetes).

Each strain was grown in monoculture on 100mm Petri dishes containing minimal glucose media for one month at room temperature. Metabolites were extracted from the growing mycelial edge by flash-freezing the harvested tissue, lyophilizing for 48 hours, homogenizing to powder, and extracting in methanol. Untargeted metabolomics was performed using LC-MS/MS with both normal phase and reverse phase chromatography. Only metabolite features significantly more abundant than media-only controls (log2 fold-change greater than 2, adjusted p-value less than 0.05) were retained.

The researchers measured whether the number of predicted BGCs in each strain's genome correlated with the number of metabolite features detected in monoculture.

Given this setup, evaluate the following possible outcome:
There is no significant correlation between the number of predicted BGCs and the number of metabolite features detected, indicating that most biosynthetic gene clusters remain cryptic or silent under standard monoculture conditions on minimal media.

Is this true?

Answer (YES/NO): YES